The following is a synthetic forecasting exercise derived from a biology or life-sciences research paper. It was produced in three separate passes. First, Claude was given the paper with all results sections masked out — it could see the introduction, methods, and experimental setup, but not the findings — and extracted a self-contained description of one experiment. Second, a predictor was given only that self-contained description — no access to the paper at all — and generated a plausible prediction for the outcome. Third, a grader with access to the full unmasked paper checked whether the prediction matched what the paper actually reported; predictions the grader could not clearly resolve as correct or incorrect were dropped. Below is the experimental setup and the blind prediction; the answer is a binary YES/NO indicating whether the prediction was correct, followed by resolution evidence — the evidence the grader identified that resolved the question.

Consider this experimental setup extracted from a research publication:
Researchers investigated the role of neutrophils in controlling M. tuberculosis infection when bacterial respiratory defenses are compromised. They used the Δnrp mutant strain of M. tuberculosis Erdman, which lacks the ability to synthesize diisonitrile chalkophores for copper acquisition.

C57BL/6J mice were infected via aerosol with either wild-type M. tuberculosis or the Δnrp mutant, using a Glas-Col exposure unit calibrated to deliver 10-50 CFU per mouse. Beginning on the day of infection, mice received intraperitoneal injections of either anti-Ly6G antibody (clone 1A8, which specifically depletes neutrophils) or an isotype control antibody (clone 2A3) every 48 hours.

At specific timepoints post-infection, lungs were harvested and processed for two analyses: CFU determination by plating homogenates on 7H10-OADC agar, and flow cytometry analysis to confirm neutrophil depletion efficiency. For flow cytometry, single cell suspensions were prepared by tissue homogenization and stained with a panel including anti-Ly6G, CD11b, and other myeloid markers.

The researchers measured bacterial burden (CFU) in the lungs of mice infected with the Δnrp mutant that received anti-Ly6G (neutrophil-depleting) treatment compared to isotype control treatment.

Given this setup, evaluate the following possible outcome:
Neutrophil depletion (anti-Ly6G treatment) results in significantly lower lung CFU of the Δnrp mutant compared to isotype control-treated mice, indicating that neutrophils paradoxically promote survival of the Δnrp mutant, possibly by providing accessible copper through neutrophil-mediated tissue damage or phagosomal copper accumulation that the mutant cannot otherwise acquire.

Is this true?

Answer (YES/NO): NO